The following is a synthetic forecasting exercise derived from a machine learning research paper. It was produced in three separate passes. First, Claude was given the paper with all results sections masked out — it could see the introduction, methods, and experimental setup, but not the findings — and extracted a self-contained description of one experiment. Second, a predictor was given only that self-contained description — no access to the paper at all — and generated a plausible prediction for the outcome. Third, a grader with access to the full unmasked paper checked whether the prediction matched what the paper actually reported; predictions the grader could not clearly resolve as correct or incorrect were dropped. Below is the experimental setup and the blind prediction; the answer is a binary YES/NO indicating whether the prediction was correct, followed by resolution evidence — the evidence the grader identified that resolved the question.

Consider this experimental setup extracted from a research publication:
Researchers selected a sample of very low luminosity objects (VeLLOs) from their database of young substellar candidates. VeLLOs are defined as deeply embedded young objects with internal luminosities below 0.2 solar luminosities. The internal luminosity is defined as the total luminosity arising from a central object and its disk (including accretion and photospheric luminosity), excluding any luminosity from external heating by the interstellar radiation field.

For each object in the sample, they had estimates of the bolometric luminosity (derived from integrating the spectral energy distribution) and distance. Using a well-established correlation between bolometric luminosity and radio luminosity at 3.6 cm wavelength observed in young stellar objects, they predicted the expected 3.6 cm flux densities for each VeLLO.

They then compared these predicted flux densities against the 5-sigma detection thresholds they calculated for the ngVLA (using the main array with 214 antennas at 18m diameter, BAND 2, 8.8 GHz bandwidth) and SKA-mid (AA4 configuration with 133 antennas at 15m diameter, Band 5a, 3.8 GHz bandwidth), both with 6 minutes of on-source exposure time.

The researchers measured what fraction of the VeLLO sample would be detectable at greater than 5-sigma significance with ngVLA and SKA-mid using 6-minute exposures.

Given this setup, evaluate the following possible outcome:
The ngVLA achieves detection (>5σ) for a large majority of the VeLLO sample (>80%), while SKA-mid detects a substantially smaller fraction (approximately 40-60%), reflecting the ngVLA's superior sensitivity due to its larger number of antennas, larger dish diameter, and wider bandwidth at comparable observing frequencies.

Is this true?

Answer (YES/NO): NO